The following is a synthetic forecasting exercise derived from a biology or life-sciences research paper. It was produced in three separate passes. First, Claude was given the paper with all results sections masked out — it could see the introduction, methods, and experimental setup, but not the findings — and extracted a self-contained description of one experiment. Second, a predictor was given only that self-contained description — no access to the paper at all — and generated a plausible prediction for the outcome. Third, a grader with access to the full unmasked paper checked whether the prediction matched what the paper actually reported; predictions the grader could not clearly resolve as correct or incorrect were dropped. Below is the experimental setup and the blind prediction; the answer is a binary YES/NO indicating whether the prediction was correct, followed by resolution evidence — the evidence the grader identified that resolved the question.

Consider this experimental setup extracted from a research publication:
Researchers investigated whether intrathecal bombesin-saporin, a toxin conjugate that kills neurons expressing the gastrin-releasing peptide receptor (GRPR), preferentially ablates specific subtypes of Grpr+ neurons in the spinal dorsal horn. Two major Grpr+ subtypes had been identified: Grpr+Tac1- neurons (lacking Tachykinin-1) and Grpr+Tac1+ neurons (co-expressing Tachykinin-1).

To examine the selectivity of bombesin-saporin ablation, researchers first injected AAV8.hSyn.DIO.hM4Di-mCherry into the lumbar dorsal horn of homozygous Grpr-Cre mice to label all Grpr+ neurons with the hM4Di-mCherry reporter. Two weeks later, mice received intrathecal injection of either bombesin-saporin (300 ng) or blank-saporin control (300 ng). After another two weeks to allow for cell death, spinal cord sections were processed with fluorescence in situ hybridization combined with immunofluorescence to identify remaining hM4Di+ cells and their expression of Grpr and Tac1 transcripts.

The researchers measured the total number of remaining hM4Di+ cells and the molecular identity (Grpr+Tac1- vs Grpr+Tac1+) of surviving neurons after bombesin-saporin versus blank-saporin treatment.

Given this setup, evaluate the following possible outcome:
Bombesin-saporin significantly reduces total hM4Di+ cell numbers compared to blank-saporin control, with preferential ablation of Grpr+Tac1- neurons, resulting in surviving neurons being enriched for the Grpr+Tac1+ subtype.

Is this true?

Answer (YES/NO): YES